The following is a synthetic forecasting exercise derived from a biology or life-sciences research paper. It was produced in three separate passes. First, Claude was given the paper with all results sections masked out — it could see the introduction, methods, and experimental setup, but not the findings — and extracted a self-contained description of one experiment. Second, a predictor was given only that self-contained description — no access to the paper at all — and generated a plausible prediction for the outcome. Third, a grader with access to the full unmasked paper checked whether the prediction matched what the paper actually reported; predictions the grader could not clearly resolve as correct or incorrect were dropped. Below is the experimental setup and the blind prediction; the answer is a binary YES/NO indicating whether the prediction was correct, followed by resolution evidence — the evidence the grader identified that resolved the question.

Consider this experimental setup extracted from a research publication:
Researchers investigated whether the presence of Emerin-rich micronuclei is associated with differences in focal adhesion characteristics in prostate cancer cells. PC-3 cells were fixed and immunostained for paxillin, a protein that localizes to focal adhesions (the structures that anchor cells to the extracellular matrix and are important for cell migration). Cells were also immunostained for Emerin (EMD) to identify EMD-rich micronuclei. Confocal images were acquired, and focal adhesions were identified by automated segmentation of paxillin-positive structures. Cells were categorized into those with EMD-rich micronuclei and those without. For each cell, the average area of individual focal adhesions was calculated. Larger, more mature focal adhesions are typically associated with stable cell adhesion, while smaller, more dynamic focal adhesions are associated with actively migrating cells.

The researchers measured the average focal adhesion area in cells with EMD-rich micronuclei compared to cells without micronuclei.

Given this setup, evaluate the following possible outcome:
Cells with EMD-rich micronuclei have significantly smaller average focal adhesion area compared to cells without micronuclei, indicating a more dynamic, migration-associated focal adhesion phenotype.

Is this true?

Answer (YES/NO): NO